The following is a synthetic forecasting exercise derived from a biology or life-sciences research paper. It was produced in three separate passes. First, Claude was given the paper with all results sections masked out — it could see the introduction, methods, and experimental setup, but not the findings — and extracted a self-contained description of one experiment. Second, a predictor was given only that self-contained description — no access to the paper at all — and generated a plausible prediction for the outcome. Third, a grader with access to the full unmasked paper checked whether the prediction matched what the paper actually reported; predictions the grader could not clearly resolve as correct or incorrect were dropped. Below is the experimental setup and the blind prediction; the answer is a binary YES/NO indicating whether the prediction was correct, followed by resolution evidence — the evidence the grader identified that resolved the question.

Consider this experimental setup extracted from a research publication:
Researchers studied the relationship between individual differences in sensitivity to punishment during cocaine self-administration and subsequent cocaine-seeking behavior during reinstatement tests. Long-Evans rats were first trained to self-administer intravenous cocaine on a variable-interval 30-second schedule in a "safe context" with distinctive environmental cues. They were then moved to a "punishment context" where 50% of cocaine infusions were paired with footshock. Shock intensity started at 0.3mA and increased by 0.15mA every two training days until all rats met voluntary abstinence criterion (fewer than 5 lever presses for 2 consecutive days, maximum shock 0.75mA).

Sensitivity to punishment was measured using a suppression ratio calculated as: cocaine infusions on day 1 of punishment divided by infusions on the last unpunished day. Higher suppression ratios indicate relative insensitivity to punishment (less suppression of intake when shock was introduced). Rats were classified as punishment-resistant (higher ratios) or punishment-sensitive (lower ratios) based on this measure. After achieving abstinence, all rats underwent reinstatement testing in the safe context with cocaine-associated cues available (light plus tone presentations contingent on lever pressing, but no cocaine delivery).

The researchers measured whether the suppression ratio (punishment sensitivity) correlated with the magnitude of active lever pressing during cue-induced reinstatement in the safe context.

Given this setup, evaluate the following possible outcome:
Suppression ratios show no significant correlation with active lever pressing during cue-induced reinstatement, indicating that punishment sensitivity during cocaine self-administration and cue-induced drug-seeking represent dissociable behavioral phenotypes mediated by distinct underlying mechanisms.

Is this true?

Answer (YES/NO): NO